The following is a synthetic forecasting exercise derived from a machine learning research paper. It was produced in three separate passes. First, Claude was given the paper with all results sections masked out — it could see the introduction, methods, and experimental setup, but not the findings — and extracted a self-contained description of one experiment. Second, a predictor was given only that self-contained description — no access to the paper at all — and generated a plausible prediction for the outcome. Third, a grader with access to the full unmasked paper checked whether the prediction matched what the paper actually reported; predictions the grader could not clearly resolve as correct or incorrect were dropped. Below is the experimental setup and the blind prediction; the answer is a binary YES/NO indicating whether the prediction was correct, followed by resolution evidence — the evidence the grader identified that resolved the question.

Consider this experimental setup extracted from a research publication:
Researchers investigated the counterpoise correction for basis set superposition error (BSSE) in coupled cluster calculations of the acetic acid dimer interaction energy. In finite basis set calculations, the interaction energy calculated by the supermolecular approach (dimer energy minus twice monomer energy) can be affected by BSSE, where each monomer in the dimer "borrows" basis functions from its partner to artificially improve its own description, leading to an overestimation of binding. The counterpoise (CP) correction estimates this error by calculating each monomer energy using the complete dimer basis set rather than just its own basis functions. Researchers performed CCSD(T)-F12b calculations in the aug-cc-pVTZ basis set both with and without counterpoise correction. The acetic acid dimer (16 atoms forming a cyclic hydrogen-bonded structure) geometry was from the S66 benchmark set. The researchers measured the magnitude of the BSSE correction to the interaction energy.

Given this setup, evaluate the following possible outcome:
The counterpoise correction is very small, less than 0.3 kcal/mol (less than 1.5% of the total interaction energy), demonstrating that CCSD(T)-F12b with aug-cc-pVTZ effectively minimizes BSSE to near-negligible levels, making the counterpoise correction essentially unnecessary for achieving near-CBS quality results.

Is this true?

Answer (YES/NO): YES